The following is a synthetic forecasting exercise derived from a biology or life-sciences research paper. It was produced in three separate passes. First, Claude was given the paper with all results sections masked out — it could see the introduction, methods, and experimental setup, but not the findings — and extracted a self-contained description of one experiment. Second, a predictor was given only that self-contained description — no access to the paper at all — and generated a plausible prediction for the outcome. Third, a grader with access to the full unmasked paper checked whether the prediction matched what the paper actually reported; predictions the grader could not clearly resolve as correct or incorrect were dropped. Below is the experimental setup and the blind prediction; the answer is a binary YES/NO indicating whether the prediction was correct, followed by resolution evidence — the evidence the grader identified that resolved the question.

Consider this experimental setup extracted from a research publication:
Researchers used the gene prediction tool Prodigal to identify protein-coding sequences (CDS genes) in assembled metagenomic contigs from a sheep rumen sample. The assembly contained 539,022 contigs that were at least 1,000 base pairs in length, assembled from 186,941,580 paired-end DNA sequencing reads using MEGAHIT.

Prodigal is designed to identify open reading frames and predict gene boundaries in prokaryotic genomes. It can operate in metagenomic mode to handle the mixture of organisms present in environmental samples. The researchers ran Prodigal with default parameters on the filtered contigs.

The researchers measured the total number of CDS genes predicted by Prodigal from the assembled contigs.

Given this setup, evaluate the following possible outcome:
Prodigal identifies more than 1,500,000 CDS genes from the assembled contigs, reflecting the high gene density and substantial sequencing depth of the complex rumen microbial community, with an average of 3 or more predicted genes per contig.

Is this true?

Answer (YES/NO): YES